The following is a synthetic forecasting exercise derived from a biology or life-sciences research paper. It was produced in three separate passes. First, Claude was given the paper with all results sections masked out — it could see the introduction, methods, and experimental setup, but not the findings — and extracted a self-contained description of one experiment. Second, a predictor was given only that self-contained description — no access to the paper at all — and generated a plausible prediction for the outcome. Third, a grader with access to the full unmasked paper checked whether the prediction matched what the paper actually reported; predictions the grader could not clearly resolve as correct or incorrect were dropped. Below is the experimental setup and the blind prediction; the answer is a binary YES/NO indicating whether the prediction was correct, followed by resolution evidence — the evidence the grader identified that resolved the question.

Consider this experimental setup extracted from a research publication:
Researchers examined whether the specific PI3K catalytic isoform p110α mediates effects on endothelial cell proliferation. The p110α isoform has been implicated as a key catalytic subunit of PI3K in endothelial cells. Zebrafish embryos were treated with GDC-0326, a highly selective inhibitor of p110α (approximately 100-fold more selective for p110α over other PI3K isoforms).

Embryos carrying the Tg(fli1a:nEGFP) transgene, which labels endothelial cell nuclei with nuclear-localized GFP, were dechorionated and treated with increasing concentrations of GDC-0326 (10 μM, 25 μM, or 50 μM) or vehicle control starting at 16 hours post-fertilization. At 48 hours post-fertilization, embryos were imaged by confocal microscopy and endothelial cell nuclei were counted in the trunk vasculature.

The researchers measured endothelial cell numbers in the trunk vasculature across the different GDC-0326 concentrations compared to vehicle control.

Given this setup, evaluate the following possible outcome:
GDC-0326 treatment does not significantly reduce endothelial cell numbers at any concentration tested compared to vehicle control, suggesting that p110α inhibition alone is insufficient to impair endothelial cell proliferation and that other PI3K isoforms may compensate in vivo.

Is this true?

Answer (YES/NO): NO